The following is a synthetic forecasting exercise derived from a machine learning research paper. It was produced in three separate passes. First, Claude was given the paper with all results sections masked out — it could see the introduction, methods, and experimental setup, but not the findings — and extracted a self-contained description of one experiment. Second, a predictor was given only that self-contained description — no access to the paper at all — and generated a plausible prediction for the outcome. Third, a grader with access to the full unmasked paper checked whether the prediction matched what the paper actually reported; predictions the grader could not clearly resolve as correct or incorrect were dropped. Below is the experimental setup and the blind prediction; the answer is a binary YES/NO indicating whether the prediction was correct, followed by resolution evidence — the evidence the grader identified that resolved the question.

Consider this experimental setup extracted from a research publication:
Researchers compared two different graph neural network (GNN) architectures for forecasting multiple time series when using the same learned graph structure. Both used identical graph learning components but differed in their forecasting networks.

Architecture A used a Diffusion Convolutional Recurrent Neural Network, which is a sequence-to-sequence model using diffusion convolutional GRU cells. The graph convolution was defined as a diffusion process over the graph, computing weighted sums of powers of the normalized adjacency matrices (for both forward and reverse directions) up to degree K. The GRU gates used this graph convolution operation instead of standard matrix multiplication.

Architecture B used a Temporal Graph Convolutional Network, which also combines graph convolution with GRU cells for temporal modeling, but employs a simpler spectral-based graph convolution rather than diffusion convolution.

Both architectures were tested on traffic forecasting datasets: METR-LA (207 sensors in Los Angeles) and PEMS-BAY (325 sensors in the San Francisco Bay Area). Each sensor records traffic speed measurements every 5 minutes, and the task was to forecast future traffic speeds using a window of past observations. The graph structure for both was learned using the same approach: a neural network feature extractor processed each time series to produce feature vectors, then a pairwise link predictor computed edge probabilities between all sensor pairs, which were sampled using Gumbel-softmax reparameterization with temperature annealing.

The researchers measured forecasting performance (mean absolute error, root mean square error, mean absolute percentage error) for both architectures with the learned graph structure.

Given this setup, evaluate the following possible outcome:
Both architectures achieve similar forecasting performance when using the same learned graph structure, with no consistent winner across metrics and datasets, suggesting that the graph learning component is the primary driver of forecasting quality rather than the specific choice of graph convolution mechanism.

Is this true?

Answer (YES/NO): NO